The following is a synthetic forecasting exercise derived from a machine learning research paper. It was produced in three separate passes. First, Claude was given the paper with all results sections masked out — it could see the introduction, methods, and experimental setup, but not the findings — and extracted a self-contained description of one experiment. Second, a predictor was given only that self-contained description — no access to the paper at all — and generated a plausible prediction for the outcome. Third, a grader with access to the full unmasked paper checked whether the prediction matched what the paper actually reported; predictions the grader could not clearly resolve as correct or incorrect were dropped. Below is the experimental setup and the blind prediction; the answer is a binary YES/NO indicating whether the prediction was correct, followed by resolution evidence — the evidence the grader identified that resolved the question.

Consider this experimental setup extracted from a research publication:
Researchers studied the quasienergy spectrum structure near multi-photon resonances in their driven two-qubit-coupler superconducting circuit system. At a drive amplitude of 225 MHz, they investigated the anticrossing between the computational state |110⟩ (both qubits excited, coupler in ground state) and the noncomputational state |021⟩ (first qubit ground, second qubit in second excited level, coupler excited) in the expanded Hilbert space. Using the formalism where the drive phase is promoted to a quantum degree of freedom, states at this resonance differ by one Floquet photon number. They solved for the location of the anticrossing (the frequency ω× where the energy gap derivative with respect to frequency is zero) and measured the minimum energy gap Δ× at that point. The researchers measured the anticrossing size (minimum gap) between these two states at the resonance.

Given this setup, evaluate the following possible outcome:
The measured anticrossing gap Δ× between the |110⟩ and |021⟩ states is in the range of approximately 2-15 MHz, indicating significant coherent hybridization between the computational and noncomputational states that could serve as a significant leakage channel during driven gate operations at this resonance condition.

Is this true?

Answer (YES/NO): NO